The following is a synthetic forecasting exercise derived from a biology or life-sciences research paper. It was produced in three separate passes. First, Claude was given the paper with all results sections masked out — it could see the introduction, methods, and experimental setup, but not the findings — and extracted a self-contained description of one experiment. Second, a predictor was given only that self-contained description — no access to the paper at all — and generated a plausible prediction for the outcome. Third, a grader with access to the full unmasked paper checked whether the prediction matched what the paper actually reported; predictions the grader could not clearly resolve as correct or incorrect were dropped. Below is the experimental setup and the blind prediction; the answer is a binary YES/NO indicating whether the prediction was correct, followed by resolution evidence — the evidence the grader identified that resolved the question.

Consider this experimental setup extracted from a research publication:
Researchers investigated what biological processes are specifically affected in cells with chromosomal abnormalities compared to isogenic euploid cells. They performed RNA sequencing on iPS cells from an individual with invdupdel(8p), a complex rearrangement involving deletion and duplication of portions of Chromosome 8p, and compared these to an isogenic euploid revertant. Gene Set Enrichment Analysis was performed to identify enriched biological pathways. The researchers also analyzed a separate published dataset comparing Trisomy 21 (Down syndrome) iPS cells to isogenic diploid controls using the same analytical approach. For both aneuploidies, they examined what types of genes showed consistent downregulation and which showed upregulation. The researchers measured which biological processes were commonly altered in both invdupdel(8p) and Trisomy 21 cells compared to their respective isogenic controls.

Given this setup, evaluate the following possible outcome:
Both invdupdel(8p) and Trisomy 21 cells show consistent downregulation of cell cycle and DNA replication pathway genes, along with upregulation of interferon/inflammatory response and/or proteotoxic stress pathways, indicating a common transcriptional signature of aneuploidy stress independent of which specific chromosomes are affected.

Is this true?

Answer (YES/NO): NO